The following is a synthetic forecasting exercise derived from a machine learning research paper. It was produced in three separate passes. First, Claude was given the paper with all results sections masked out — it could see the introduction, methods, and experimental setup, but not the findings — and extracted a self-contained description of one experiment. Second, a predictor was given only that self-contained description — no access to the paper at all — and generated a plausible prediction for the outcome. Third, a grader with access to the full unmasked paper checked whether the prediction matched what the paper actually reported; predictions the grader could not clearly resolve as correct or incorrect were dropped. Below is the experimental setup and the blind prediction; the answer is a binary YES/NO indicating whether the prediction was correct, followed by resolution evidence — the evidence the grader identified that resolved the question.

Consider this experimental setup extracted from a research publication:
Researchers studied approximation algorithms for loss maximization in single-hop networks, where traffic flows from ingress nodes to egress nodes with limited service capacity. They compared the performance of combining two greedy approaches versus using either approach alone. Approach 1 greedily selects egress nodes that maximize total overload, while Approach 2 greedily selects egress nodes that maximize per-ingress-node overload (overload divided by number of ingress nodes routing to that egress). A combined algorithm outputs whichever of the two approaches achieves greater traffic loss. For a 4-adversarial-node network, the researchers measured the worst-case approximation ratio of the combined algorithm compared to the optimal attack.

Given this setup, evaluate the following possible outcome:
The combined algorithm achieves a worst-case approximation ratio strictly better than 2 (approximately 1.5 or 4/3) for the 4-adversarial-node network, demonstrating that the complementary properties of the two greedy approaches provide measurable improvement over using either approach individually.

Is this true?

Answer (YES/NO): NO